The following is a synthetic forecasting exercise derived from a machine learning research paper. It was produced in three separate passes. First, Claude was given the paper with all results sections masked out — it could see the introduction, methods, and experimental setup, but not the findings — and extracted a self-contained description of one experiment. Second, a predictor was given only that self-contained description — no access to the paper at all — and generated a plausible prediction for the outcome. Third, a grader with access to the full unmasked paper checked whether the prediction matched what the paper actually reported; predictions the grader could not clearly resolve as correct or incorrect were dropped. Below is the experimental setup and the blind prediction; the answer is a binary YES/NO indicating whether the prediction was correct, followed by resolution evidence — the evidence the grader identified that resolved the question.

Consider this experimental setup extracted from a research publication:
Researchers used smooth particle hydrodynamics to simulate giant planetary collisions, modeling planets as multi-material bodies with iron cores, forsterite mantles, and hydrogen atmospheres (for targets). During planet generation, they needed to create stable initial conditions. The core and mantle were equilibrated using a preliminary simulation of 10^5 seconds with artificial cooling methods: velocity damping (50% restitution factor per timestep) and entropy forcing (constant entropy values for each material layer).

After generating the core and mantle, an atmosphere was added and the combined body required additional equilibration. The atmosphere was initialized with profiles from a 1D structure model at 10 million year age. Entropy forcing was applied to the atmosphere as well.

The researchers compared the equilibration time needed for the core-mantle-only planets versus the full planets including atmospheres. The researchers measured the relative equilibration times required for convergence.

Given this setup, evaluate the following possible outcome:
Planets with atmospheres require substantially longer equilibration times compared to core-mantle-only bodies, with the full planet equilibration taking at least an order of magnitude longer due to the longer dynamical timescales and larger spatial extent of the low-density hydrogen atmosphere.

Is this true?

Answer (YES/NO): NO